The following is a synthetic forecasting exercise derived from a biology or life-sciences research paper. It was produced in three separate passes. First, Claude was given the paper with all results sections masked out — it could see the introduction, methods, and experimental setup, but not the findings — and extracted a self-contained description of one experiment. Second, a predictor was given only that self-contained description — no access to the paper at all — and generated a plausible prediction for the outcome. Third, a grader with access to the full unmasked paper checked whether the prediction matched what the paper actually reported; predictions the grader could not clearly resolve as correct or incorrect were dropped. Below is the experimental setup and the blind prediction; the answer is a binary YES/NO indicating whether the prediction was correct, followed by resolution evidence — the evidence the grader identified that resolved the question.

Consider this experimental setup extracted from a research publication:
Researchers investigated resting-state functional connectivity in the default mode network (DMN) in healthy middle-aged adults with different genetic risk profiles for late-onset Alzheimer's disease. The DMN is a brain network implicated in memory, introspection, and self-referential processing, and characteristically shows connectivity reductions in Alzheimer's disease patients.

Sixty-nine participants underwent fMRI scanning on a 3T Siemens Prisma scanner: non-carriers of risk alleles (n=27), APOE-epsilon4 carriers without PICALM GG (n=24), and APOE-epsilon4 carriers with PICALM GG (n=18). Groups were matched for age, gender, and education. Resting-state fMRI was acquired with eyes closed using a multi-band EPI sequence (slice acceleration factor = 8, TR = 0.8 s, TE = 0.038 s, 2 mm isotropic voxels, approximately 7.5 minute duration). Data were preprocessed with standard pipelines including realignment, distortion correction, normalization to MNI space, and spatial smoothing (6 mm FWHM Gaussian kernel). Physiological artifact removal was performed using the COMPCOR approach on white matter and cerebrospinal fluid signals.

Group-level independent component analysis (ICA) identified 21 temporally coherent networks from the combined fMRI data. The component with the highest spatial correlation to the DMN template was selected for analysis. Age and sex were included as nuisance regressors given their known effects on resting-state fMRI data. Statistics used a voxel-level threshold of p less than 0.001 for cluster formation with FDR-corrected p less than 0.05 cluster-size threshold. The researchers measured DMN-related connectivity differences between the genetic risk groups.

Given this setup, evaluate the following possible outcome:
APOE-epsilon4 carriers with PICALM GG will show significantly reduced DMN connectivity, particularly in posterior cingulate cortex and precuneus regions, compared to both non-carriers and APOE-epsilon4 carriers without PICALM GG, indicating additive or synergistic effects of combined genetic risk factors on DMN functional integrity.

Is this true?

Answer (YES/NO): NO